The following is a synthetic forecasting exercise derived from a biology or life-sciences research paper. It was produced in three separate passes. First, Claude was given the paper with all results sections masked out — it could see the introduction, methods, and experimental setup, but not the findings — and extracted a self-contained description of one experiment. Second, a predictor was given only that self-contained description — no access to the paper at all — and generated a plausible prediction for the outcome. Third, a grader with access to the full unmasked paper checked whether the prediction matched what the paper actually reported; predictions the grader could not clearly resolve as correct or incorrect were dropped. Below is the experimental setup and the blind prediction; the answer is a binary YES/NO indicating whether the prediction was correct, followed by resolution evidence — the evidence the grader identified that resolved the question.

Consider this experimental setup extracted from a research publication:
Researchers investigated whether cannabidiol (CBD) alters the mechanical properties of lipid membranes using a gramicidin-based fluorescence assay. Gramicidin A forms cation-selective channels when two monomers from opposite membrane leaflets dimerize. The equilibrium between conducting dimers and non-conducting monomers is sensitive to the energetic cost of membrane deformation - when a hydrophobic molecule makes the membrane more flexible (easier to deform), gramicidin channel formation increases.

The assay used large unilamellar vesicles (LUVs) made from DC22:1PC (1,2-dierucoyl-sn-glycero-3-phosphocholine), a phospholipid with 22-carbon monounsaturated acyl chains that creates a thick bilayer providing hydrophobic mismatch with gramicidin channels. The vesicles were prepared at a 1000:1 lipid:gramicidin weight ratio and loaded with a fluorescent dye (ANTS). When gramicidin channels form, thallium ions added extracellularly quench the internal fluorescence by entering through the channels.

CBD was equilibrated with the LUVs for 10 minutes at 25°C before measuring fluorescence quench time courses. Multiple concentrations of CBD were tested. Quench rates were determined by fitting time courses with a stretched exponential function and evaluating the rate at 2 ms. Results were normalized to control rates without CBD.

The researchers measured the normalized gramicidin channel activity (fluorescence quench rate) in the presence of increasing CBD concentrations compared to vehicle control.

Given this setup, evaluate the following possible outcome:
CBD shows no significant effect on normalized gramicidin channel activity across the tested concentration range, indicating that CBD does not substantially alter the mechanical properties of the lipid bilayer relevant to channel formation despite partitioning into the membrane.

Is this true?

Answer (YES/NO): NO